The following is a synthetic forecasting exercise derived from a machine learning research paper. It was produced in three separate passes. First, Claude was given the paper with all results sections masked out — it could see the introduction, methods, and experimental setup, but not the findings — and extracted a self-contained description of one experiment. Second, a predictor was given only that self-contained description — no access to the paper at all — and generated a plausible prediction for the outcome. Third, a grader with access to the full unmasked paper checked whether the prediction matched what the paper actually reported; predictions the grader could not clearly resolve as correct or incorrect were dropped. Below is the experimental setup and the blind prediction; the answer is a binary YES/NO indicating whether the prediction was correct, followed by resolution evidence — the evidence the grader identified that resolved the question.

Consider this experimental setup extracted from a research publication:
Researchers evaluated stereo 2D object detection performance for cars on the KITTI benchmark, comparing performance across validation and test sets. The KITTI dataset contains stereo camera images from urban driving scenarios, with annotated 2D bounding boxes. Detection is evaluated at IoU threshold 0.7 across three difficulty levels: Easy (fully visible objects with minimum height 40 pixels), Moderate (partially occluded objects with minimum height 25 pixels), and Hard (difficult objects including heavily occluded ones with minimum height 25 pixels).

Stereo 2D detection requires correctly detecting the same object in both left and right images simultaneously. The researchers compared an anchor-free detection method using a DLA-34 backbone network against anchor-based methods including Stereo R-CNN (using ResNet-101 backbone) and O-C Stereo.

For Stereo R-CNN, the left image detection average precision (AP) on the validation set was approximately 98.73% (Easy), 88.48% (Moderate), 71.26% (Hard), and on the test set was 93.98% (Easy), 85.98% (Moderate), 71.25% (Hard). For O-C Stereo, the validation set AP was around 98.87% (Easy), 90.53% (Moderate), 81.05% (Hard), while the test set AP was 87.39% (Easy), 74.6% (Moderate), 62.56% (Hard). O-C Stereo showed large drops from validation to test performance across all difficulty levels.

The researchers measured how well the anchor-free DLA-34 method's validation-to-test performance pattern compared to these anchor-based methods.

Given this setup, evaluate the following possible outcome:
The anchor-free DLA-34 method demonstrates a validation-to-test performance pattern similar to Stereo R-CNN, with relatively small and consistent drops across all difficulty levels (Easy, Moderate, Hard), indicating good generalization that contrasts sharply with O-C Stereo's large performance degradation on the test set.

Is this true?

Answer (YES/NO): NO